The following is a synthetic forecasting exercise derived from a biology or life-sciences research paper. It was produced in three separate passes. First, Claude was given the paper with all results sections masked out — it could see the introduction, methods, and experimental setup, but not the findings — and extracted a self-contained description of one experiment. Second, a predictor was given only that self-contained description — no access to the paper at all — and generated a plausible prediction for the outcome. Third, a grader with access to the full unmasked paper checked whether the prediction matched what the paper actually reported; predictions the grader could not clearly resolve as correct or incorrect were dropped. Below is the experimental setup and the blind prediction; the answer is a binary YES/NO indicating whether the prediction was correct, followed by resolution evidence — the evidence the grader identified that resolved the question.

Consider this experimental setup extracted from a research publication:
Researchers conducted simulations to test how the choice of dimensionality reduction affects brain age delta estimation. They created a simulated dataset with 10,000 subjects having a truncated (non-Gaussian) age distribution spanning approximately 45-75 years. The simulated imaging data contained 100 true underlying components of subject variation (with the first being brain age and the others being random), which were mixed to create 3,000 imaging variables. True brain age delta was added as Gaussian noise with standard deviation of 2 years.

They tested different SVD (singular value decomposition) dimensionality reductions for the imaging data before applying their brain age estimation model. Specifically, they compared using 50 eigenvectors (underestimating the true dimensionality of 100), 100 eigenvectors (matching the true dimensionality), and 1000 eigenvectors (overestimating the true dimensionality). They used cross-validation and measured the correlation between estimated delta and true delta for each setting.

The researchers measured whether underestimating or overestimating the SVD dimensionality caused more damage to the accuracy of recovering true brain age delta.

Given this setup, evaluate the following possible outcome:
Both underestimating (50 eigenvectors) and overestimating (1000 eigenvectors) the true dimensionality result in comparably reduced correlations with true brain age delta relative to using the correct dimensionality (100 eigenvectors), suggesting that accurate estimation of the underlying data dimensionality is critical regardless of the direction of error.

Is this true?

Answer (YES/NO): NO